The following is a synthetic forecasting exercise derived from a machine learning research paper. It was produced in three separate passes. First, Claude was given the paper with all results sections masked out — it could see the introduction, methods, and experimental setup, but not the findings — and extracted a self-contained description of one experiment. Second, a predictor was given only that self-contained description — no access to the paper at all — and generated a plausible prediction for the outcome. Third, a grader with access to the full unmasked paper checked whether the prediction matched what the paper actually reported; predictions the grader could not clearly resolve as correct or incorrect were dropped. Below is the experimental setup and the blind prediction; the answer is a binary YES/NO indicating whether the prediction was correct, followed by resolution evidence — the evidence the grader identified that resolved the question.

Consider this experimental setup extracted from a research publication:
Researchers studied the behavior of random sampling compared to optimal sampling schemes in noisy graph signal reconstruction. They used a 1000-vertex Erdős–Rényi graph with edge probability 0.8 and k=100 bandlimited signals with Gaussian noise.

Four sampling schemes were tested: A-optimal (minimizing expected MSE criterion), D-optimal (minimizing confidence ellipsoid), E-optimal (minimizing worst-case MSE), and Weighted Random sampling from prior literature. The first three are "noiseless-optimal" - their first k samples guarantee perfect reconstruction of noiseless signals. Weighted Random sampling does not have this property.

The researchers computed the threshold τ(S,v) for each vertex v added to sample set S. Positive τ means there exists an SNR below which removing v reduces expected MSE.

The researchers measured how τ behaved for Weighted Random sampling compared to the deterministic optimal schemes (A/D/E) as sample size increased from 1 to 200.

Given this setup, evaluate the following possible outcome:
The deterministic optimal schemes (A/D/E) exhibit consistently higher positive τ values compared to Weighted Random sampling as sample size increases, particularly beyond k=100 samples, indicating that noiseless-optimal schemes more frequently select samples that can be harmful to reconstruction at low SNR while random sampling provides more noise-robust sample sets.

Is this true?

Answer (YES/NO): NO